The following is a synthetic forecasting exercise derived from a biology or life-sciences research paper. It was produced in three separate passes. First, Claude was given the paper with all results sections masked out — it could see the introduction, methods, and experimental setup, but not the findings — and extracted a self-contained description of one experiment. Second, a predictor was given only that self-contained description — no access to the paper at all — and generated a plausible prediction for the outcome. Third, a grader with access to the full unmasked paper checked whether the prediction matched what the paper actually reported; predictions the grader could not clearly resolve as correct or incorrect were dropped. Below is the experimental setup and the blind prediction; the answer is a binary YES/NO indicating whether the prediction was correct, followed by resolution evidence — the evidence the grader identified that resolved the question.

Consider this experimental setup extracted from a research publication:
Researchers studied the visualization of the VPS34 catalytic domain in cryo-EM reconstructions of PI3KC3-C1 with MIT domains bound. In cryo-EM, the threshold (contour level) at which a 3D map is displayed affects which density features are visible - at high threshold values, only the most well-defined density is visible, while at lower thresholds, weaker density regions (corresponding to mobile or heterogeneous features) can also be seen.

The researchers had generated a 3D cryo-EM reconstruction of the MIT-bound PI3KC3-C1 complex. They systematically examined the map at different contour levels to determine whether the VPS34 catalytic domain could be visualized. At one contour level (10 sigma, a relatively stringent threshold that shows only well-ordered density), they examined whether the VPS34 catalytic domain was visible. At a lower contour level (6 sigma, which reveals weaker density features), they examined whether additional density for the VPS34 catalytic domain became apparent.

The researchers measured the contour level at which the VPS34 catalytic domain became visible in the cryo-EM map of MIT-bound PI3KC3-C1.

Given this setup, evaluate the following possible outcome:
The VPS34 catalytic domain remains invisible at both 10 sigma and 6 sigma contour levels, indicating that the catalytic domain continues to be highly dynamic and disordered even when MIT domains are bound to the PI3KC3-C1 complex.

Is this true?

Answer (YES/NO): NO